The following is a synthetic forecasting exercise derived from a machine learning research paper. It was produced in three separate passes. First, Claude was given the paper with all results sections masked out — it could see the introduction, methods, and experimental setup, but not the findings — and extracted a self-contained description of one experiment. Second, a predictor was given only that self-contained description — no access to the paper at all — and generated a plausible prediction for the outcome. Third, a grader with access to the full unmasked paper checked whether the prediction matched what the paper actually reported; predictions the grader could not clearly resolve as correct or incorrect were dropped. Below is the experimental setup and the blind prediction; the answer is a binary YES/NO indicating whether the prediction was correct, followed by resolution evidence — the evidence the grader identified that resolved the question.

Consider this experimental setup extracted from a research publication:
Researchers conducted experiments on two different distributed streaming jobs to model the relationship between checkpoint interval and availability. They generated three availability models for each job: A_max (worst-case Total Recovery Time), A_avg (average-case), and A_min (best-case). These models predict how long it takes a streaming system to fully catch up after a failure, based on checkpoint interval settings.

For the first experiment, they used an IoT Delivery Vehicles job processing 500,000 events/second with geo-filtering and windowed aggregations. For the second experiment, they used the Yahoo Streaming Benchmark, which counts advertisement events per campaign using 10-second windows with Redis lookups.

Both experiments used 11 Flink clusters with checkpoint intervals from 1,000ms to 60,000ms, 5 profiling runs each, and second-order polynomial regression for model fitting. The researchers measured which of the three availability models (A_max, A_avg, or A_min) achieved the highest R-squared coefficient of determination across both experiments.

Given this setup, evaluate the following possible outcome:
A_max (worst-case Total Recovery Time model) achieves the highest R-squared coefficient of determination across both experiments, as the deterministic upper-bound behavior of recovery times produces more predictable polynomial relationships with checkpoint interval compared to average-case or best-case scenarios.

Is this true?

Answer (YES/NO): YES